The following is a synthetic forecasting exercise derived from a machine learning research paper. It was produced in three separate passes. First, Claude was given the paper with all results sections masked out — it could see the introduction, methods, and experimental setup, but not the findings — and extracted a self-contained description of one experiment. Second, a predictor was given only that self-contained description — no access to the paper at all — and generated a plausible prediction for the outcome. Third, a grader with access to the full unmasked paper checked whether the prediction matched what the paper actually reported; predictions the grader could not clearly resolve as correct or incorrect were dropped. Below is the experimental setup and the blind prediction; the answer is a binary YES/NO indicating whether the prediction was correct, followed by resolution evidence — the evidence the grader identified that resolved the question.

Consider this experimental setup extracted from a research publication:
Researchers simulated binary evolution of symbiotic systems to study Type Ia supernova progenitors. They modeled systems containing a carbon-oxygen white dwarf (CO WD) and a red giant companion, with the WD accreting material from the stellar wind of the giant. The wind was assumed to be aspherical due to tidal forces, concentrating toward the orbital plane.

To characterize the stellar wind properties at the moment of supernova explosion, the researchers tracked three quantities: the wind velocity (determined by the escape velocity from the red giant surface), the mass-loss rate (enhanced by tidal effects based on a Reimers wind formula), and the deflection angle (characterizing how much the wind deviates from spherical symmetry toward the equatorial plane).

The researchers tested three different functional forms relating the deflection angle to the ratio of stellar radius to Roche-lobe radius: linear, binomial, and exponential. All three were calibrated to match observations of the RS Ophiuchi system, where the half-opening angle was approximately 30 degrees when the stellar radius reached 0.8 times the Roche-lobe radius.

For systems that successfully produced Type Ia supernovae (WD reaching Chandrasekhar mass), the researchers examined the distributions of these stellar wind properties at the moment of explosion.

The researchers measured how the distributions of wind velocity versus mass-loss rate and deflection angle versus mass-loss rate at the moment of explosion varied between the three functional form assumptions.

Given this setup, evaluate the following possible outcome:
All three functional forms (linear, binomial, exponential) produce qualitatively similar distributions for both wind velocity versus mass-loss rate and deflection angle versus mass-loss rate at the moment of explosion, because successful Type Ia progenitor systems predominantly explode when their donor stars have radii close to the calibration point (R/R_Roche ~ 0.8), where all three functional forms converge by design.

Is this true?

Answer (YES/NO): YES